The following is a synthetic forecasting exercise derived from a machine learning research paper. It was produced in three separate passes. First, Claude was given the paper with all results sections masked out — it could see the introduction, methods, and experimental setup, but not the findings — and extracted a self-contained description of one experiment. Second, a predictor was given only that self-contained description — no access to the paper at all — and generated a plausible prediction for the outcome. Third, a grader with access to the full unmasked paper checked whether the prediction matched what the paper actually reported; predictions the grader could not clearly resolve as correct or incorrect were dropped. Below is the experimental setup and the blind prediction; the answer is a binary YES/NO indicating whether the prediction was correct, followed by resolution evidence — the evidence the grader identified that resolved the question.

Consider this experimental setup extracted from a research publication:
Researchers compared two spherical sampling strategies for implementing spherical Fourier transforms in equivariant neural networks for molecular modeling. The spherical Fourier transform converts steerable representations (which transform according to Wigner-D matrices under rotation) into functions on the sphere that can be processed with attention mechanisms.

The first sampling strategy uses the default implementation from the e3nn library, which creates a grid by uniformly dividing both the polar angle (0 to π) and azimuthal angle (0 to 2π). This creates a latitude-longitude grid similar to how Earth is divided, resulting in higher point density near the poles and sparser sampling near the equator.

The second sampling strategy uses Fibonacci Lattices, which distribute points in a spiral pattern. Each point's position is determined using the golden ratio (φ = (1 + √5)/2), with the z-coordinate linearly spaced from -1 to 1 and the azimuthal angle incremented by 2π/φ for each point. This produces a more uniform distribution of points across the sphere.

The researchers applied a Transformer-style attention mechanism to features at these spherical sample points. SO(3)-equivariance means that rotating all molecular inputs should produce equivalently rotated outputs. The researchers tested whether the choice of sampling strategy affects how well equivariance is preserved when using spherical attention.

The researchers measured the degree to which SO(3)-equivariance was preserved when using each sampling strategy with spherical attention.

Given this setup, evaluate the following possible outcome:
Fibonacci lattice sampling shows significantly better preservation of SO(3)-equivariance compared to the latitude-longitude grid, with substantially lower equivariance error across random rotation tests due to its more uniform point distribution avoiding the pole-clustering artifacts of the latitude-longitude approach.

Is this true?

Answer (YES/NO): YES